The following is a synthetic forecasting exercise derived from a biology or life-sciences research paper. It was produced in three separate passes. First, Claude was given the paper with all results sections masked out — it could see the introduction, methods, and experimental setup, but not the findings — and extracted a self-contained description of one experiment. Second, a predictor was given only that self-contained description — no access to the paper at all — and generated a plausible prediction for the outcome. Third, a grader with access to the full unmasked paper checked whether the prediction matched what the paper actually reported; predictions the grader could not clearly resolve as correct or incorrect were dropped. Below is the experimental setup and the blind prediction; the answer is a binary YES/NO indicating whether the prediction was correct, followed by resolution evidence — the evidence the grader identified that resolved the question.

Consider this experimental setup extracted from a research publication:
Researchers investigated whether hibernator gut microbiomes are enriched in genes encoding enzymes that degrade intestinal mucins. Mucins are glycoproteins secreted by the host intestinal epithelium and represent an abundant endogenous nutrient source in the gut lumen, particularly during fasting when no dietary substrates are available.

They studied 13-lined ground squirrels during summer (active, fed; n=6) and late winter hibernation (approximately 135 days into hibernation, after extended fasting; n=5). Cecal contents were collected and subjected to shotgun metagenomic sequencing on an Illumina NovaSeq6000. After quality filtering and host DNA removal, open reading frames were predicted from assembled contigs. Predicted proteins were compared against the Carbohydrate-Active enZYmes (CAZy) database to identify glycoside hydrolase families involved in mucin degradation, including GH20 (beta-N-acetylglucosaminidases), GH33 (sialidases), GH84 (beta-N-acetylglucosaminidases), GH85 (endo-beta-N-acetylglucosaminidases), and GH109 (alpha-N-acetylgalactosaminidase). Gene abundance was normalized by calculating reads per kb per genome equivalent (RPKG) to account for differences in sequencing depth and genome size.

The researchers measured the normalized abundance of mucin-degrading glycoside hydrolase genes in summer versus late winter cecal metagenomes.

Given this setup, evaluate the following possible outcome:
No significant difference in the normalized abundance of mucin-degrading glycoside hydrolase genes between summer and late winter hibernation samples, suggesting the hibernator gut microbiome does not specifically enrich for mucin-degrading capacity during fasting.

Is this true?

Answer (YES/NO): NO